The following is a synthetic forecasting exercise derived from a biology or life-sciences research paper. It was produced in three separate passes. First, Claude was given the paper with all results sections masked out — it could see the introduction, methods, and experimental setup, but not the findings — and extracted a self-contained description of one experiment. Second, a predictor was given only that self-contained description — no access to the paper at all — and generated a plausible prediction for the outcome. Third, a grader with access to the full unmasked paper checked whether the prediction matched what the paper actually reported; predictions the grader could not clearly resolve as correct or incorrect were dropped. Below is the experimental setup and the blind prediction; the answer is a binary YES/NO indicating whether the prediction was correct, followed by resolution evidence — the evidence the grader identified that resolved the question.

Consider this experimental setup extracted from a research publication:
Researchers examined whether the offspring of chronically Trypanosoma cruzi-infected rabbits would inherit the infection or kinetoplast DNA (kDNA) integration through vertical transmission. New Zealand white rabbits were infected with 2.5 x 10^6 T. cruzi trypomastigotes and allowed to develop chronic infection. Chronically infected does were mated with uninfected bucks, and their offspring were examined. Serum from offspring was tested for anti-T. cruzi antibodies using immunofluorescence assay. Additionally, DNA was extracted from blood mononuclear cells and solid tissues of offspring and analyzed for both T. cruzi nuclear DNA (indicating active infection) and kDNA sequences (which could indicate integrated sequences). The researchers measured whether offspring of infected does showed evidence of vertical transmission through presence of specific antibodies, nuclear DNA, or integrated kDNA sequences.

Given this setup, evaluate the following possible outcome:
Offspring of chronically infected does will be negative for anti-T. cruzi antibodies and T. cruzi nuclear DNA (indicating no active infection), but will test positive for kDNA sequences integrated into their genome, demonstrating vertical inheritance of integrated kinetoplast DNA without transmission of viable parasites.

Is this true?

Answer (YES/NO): NO